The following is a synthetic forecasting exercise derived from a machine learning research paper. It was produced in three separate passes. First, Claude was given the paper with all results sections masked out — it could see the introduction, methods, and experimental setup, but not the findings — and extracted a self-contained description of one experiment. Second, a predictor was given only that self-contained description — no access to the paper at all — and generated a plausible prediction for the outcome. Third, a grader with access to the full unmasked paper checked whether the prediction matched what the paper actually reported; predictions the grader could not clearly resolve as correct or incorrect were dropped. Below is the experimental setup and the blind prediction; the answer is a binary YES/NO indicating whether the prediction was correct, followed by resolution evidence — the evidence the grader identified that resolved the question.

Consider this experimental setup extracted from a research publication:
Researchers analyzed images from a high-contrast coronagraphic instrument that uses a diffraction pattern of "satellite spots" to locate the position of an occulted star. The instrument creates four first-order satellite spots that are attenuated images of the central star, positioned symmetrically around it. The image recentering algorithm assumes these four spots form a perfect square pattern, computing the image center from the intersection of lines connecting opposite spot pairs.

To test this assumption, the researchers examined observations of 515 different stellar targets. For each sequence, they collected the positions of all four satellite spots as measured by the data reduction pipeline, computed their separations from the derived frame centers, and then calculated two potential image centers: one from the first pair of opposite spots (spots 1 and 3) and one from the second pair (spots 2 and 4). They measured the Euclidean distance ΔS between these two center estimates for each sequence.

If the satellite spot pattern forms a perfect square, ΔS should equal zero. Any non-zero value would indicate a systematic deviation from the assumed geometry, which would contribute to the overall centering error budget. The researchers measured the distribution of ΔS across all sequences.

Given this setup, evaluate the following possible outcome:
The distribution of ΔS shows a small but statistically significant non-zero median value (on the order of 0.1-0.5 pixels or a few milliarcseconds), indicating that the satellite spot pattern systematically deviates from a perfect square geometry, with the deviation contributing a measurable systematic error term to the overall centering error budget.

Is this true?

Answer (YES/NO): YES